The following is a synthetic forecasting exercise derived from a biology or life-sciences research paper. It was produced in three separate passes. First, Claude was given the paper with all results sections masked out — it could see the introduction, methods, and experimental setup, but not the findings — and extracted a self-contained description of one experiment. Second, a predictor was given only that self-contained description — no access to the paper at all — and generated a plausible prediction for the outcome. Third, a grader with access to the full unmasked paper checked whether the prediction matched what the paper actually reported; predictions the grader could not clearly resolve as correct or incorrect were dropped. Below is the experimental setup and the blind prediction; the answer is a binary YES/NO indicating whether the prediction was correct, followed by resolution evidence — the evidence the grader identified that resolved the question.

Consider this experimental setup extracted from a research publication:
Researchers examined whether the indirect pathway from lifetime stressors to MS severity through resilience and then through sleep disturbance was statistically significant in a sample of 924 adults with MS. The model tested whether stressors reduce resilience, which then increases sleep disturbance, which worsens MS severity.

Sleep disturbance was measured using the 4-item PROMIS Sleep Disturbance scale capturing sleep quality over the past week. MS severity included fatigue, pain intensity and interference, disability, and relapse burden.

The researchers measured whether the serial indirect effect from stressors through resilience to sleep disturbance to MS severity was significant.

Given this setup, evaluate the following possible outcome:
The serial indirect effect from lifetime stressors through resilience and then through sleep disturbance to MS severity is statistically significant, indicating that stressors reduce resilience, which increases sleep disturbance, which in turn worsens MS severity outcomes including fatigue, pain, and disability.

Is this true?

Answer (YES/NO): YES